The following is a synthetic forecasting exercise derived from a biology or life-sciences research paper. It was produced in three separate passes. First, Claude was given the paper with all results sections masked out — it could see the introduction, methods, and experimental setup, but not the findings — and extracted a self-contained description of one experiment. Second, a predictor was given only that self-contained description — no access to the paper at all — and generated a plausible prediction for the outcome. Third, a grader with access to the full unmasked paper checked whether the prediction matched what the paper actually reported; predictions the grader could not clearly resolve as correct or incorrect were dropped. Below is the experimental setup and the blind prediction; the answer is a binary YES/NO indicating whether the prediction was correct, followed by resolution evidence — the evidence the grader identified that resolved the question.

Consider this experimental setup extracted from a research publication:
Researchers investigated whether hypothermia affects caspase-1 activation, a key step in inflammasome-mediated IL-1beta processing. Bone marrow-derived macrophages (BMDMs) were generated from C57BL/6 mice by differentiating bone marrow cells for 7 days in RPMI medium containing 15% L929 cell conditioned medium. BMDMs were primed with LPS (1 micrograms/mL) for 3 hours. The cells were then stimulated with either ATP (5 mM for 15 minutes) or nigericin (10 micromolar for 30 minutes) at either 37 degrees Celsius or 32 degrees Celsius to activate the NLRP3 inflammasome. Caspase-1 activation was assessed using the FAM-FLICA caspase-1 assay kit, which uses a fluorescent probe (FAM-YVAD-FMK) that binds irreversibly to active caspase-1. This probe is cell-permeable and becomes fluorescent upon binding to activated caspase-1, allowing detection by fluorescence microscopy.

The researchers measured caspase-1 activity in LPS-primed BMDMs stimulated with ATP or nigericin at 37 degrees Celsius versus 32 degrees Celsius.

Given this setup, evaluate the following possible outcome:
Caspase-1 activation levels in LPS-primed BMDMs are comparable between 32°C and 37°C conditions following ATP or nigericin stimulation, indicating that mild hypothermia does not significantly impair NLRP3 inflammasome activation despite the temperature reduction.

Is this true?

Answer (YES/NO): YES